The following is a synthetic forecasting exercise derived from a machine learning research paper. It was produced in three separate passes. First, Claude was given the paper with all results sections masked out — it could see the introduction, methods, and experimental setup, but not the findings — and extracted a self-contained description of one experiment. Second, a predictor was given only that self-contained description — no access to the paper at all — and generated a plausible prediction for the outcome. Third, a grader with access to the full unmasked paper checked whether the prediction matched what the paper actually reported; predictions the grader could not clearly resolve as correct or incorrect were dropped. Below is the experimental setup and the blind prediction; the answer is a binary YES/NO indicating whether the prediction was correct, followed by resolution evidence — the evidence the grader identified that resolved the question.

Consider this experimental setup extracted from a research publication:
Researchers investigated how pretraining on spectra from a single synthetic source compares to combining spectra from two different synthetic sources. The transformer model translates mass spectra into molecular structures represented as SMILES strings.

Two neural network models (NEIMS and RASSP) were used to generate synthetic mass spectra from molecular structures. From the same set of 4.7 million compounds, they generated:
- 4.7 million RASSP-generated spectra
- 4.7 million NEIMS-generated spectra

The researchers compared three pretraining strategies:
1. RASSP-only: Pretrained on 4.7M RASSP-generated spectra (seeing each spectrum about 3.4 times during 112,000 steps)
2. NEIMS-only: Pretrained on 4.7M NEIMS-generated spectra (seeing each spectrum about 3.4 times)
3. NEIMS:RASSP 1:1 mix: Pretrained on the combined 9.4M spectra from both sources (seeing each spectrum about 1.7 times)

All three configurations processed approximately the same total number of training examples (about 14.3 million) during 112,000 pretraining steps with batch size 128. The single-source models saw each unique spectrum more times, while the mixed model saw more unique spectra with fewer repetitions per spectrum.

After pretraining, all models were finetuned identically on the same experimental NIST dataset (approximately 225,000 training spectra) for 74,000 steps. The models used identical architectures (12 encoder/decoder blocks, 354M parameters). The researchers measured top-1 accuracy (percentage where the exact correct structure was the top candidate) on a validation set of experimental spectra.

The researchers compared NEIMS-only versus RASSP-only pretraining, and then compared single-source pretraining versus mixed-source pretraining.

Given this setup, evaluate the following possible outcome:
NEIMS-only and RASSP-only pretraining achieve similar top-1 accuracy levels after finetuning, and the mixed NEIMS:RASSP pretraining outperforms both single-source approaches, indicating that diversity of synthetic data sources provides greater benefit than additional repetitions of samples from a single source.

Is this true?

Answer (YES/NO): NO